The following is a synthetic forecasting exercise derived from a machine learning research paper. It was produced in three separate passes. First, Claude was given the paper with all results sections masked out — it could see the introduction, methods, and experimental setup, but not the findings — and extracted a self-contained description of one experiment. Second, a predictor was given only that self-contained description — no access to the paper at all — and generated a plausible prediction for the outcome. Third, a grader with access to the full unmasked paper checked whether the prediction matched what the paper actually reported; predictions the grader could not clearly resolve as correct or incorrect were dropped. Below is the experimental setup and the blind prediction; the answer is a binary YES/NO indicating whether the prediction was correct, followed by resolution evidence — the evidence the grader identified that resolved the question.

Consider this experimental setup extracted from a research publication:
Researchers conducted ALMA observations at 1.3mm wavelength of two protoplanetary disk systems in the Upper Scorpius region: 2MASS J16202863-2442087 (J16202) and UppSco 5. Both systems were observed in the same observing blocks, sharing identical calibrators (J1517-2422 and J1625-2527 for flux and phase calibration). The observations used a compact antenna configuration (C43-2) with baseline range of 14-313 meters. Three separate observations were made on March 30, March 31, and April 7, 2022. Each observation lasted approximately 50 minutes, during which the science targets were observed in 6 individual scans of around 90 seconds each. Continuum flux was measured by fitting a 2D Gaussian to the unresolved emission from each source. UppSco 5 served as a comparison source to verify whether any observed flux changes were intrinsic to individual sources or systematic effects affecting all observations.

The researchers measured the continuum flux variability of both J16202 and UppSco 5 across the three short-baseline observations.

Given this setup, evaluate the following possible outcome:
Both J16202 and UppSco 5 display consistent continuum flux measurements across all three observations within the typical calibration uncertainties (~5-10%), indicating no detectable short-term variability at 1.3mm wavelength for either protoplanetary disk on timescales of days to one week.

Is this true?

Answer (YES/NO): NO